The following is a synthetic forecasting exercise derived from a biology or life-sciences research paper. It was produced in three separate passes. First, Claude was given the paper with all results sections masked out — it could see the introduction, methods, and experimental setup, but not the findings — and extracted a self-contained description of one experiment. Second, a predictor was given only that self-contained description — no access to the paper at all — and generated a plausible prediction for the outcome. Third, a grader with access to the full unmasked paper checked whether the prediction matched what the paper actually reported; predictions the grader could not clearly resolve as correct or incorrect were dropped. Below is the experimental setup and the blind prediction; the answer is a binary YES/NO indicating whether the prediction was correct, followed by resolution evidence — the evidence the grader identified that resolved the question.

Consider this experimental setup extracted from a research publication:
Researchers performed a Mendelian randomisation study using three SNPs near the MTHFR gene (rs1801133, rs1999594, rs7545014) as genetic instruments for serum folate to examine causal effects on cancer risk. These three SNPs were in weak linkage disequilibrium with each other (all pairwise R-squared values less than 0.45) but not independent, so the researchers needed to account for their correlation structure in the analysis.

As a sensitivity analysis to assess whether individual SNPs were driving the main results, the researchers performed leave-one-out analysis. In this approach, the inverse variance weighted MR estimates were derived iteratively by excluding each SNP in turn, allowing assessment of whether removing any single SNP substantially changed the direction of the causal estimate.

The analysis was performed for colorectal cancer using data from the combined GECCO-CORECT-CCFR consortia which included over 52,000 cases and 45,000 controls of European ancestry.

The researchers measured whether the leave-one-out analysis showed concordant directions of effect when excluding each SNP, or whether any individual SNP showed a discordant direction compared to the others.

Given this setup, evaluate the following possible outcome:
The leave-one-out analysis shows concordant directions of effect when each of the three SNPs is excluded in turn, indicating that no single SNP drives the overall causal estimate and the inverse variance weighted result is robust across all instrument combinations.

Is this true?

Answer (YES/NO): NO